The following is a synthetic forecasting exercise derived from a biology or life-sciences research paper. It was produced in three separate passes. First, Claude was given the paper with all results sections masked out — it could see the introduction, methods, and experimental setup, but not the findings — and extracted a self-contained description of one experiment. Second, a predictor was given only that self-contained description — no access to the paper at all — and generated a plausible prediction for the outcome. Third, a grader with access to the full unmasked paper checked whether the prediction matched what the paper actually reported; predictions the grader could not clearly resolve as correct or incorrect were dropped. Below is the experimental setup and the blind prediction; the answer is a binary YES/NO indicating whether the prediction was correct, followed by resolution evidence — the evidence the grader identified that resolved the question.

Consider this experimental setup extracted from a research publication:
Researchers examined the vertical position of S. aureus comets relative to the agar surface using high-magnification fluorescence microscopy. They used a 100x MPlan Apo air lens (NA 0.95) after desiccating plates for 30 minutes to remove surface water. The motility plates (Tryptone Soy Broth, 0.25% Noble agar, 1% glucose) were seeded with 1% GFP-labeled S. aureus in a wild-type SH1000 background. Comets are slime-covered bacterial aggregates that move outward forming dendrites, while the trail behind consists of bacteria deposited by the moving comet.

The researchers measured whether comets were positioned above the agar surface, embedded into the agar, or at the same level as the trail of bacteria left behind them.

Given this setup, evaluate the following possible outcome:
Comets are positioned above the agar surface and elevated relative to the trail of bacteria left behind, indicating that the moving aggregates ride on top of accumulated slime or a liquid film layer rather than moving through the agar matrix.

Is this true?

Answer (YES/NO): NO